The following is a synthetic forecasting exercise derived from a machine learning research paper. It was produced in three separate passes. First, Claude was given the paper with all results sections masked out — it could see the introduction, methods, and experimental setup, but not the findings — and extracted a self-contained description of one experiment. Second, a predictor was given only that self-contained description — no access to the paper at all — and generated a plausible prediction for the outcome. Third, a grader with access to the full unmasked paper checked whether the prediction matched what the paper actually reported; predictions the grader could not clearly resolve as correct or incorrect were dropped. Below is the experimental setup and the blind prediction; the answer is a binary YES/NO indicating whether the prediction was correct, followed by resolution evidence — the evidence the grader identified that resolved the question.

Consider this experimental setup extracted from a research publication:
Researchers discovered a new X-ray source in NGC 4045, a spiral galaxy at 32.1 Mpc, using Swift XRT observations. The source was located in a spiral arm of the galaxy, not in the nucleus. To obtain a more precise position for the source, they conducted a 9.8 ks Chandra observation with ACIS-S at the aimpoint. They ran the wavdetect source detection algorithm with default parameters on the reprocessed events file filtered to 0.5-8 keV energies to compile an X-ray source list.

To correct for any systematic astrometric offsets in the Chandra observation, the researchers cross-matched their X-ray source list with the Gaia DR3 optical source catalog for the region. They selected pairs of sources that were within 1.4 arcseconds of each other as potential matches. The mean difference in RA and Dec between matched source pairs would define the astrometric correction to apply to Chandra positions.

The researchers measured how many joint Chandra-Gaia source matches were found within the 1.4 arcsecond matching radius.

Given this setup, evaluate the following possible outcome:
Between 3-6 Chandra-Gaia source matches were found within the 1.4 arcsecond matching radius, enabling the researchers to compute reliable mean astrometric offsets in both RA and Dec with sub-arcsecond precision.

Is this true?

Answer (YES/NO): YES